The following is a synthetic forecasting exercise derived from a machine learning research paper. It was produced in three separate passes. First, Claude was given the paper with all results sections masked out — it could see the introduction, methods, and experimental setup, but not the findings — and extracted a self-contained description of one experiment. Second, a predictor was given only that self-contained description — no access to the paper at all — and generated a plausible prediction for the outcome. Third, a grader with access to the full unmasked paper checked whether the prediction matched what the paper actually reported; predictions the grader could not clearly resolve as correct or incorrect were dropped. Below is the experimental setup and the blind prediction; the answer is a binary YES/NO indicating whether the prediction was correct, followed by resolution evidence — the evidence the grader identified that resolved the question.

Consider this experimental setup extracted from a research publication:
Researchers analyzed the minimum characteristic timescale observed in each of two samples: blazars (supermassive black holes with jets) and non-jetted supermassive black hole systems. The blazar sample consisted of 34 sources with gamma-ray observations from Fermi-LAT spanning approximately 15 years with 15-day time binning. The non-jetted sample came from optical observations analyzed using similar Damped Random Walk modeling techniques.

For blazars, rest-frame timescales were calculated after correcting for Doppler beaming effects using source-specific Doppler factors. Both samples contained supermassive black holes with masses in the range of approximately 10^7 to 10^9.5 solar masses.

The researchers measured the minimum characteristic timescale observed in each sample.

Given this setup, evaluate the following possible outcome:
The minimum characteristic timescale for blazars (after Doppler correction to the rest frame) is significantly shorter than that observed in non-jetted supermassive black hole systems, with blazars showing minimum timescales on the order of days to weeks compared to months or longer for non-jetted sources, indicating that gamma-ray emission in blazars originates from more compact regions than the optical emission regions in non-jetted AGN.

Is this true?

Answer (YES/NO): NO